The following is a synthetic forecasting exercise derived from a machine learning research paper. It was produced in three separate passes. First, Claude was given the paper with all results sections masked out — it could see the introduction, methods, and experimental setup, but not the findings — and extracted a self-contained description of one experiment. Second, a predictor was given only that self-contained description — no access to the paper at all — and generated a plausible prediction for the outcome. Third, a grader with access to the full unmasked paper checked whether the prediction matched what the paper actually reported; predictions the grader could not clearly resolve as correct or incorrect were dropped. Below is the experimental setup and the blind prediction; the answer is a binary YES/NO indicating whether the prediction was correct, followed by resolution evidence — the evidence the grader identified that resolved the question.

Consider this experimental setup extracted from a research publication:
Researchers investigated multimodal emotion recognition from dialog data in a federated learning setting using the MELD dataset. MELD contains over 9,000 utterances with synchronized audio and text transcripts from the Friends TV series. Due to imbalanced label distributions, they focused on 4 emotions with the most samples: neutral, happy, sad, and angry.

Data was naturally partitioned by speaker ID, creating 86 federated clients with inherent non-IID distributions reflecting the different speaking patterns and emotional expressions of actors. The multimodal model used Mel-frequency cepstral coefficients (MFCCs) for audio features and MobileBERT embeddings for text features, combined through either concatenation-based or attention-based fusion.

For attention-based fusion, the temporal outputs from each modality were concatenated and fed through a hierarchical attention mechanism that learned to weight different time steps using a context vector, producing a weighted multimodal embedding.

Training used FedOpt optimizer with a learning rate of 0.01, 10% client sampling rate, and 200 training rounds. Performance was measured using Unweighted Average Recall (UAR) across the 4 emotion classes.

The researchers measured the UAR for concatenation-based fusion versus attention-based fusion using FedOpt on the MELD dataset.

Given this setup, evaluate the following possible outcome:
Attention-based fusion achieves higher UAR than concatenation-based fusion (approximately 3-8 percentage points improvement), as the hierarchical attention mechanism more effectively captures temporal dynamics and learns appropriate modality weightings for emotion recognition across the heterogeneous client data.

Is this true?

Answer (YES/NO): YES